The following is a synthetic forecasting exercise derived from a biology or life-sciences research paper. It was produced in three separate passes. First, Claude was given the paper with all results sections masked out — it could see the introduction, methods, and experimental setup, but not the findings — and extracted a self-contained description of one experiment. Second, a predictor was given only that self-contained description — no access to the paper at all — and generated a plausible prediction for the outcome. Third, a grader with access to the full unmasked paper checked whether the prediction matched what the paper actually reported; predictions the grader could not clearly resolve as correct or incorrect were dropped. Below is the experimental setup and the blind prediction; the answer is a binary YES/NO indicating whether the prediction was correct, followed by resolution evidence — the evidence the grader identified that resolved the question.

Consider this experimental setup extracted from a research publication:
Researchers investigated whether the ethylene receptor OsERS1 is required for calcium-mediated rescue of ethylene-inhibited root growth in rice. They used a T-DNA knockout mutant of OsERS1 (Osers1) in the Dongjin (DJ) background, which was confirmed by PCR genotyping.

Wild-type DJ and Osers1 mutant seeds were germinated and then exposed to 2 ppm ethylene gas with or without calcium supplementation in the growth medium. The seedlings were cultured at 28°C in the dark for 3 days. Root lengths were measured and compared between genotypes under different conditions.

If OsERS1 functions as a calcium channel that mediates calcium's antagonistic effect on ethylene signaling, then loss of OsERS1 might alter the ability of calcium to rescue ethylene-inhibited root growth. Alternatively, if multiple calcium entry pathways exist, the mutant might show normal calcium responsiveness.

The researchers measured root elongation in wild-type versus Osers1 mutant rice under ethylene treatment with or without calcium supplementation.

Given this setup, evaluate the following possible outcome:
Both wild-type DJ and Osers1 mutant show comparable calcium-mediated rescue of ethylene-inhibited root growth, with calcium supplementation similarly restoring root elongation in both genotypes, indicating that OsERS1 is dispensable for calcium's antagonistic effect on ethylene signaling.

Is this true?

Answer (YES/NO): NO